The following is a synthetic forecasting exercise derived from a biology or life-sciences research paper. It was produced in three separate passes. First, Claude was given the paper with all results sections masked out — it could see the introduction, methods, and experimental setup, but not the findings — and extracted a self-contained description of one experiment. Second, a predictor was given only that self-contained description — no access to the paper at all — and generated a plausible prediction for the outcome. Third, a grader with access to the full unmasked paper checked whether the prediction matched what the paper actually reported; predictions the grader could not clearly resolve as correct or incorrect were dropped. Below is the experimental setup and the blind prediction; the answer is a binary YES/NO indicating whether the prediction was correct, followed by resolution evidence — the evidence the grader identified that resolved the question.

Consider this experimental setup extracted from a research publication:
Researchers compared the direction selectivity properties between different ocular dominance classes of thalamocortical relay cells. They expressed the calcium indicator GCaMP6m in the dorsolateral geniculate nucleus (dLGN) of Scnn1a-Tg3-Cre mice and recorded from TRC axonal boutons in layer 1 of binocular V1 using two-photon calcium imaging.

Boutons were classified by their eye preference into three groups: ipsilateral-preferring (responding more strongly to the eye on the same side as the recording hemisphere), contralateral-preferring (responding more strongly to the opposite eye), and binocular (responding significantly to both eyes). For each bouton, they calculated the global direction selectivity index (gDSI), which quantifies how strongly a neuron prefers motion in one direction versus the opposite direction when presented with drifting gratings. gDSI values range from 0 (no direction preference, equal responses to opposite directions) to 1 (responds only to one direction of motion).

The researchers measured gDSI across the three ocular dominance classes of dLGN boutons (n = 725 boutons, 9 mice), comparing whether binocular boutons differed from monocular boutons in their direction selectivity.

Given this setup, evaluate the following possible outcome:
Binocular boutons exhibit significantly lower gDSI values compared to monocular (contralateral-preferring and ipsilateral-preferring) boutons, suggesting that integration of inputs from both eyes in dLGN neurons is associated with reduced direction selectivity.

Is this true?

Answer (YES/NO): NO